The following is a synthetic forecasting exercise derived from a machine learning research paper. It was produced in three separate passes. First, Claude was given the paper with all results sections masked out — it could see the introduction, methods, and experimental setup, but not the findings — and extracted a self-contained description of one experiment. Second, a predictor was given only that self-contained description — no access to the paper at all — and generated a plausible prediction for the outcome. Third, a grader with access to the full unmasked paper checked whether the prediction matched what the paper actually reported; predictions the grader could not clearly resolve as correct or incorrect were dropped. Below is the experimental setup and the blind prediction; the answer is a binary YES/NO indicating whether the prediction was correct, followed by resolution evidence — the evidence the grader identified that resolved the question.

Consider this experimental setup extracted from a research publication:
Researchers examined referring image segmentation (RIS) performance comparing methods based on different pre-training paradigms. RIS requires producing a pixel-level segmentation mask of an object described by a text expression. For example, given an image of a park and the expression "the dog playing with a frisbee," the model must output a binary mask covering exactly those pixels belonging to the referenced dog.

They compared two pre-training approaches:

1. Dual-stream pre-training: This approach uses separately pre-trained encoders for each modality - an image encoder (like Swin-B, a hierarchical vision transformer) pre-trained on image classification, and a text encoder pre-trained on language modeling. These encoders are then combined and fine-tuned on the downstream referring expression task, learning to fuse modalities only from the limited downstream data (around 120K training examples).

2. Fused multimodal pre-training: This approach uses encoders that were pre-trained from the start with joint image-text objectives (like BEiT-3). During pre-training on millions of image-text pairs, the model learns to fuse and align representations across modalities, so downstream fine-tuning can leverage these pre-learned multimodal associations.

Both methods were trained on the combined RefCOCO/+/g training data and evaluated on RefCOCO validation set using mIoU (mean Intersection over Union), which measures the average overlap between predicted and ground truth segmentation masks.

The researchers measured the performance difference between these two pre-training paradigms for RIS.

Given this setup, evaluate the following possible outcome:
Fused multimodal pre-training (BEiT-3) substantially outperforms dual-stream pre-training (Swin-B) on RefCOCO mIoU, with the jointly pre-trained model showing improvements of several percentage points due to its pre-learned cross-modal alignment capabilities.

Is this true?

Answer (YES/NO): YES